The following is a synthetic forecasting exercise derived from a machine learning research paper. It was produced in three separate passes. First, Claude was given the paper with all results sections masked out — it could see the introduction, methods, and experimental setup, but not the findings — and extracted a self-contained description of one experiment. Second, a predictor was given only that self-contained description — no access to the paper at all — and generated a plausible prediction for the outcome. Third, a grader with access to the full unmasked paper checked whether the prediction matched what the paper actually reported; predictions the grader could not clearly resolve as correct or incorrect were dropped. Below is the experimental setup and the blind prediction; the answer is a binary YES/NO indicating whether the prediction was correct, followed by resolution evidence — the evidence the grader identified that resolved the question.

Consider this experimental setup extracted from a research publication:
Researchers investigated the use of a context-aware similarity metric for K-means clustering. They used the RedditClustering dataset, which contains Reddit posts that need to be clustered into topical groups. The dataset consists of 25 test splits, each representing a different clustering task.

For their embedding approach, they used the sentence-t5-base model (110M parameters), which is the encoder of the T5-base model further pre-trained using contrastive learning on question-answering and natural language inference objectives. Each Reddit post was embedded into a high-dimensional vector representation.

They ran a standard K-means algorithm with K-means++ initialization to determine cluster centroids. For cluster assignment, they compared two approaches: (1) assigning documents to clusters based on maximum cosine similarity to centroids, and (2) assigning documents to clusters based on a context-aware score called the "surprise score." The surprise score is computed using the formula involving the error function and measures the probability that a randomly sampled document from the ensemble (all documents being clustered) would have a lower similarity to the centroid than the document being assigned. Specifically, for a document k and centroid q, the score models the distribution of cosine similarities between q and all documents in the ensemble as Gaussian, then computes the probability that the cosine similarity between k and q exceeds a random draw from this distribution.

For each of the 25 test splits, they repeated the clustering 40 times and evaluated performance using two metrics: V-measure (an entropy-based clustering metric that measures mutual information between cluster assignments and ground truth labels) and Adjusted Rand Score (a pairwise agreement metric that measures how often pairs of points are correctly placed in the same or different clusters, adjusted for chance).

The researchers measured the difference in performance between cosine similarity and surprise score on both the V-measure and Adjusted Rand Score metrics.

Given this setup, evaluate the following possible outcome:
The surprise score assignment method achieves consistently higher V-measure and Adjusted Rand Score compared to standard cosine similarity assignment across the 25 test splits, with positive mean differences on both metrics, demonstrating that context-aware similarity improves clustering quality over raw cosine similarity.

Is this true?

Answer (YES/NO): NO